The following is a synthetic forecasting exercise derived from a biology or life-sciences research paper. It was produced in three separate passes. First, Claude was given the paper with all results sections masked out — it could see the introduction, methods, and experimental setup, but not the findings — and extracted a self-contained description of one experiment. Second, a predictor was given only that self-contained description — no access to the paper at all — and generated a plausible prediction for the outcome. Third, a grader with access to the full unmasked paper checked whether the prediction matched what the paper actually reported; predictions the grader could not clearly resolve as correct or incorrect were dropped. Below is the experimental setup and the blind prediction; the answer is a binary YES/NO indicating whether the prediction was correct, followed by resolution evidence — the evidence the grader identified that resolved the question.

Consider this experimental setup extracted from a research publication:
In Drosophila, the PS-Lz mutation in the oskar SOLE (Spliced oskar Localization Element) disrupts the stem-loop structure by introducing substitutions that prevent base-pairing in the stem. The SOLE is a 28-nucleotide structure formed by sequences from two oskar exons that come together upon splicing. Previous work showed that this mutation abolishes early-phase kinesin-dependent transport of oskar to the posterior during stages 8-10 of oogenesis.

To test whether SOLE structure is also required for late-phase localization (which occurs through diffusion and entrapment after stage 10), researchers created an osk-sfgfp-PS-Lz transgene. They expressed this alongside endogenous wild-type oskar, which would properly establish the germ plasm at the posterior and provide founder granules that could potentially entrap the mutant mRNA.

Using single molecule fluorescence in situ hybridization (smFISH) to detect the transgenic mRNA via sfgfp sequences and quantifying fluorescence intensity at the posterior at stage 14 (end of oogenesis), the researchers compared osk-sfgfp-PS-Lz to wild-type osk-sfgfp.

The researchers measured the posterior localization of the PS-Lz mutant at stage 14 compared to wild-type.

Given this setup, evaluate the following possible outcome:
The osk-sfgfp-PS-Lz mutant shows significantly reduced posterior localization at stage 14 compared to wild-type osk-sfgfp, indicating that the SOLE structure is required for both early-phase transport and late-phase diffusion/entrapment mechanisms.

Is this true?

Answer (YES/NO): YES